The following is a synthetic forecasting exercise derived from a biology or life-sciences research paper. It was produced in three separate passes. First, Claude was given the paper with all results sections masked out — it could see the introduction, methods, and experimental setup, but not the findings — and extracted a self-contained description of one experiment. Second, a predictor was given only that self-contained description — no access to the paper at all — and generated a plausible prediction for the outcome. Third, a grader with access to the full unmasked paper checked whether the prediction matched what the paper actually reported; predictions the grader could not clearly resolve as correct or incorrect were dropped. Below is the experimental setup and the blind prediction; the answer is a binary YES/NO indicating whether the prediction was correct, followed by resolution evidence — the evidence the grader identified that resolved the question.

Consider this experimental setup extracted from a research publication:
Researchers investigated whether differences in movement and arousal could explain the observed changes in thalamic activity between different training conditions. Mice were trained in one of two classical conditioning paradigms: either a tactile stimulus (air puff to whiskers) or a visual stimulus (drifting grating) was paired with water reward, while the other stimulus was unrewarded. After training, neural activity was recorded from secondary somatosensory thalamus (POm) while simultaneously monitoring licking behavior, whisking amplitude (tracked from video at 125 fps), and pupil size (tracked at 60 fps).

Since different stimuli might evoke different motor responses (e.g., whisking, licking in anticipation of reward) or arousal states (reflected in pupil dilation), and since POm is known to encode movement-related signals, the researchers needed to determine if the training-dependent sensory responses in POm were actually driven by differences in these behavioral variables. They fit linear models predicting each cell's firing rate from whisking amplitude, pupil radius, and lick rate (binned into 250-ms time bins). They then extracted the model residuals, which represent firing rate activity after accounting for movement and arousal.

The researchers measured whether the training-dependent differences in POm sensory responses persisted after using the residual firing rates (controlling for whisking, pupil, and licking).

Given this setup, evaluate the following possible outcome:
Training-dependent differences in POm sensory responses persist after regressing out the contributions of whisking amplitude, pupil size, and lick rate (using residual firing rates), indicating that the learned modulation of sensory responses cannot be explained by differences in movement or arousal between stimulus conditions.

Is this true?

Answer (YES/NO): YES